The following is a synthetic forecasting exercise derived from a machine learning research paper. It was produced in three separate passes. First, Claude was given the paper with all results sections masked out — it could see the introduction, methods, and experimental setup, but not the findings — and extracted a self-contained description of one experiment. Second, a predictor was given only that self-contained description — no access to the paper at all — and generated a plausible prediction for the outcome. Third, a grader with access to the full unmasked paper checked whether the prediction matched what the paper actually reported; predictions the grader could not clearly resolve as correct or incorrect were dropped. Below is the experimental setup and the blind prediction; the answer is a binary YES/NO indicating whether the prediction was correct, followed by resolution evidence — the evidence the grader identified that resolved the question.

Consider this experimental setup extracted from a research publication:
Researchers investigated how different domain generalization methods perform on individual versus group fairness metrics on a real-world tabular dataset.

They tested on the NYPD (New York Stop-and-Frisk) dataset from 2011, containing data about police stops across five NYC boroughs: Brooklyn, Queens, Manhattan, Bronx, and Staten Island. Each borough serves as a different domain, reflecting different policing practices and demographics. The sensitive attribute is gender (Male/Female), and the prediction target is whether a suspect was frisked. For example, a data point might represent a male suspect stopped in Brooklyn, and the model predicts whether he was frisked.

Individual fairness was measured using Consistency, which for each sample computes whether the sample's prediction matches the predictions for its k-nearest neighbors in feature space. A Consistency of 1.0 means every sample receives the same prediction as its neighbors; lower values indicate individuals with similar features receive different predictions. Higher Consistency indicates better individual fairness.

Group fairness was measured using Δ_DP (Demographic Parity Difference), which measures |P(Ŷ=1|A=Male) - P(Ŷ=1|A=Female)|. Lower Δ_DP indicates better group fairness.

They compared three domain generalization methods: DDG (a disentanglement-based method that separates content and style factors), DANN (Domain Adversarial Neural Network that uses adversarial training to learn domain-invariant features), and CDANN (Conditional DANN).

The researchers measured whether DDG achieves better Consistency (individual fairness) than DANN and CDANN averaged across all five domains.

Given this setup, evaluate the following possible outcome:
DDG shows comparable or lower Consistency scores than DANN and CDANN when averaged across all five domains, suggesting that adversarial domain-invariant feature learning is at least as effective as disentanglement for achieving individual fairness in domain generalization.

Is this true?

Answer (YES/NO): NO